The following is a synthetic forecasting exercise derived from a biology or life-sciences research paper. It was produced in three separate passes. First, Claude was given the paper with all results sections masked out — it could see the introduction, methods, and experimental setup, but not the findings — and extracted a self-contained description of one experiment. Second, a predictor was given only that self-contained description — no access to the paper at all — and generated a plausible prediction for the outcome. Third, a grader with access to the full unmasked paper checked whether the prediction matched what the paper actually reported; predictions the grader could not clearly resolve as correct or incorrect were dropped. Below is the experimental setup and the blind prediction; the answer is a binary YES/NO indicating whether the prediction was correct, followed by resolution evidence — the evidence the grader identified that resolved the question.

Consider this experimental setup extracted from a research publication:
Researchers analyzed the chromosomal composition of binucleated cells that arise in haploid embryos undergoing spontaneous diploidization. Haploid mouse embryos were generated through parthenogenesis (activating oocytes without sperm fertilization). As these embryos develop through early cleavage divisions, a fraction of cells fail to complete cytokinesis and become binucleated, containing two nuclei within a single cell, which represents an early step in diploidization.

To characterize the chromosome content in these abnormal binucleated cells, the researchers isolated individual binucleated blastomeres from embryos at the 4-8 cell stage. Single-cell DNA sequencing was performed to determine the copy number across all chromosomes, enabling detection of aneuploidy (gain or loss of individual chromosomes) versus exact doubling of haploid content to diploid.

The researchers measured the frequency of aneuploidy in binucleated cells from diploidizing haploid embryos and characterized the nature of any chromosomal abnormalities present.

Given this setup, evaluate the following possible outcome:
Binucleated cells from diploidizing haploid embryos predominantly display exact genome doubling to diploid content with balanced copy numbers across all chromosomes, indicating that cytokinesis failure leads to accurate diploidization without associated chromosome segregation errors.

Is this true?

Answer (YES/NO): NO